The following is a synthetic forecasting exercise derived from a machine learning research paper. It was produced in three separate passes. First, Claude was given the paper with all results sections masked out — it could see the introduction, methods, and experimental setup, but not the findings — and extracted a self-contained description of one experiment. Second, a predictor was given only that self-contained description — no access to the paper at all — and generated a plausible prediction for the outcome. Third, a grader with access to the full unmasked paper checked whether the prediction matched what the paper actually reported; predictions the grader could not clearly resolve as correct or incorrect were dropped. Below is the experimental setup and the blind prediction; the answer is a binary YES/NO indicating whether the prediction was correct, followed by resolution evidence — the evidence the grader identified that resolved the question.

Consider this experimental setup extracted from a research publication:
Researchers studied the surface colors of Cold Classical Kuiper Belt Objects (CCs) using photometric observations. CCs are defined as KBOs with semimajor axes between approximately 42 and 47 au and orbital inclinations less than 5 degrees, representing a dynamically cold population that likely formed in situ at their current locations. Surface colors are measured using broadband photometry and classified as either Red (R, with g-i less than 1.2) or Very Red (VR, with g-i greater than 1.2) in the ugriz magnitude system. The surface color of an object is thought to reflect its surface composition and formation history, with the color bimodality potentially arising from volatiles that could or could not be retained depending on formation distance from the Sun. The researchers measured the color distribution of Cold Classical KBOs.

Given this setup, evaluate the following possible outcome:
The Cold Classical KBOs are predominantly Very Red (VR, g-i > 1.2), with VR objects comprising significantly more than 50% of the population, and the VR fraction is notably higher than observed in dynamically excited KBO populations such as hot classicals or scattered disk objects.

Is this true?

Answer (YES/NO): YES